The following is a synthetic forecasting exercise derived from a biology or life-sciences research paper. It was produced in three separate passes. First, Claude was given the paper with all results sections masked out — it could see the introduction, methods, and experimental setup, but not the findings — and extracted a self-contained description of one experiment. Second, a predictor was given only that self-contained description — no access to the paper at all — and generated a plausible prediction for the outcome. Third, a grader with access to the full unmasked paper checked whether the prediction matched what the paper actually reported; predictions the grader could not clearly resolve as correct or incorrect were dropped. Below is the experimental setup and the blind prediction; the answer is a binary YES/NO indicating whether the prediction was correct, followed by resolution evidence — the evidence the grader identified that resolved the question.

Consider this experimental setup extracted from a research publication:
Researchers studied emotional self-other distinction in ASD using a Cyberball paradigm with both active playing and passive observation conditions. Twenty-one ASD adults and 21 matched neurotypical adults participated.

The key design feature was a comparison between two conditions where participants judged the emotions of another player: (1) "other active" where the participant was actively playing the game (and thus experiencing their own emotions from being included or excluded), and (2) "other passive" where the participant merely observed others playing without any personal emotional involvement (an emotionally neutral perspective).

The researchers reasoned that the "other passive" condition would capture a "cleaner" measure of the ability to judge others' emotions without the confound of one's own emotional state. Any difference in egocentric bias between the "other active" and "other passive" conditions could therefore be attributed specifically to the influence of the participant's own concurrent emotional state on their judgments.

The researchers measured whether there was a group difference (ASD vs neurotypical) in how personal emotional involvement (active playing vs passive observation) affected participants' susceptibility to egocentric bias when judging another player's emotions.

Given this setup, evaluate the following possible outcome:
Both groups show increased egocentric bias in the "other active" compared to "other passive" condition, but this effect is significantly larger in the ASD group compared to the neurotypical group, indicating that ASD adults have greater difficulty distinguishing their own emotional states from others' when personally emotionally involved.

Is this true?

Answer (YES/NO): NO